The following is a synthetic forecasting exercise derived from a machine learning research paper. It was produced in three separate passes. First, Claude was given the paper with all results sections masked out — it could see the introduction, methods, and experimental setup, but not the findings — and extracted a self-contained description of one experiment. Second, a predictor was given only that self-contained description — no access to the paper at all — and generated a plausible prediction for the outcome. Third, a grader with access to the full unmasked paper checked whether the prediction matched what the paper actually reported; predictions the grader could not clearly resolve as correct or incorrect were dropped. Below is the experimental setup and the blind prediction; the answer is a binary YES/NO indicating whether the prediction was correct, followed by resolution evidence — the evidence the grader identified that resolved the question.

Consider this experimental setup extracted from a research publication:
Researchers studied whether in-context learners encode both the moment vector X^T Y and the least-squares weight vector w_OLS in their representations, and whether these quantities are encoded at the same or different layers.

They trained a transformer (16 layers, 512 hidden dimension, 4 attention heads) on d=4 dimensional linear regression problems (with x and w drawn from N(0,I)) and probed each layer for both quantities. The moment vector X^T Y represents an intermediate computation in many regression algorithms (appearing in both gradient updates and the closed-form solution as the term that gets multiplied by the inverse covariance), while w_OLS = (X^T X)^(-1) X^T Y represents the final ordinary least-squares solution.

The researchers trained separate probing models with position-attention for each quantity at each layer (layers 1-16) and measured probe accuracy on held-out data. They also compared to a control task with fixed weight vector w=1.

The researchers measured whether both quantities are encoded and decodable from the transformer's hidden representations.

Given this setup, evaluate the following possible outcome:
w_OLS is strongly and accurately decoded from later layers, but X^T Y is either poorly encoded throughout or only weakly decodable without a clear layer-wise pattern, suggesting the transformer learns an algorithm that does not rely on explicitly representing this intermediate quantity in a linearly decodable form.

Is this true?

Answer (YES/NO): NO